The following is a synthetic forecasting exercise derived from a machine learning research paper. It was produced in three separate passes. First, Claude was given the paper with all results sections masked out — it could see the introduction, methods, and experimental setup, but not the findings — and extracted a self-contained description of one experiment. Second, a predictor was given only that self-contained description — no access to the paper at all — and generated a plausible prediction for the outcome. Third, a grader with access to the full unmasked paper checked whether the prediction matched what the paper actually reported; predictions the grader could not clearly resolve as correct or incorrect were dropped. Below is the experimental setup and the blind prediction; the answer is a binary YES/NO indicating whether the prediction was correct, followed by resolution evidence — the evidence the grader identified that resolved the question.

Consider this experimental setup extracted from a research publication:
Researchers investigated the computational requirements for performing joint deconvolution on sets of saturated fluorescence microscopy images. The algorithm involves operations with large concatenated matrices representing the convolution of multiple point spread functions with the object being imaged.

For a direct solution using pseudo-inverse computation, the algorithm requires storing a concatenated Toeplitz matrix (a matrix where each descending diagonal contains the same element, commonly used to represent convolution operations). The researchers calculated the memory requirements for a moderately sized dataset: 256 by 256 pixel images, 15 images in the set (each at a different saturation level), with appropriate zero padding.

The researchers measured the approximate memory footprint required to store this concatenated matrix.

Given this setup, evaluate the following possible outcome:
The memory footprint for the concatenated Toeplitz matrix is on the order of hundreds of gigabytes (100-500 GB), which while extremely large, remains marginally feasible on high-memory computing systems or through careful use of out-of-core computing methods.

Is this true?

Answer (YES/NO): NO